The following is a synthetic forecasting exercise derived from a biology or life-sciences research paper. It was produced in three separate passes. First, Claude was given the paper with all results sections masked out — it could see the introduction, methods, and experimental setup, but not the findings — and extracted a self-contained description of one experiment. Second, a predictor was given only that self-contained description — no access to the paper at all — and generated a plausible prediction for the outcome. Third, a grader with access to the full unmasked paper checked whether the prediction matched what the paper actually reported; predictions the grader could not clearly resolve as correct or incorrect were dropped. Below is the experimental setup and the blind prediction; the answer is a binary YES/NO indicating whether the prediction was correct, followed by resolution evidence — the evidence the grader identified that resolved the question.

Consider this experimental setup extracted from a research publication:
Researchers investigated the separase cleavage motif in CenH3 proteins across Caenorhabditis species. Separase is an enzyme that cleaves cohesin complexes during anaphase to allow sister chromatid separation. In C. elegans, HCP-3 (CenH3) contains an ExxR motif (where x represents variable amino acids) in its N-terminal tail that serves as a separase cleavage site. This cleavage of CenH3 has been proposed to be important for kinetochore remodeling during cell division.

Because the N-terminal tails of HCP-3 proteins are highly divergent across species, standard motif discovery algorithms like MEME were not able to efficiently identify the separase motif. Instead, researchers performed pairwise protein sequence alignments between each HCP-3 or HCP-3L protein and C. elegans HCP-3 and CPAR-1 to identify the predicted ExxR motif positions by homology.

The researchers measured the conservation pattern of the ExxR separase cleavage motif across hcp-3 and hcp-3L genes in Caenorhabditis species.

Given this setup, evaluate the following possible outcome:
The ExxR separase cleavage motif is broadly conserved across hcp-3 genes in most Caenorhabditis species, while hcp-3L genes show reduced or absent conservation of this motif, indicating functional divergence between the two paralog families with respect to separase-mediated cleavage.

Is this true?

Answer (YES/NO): NO